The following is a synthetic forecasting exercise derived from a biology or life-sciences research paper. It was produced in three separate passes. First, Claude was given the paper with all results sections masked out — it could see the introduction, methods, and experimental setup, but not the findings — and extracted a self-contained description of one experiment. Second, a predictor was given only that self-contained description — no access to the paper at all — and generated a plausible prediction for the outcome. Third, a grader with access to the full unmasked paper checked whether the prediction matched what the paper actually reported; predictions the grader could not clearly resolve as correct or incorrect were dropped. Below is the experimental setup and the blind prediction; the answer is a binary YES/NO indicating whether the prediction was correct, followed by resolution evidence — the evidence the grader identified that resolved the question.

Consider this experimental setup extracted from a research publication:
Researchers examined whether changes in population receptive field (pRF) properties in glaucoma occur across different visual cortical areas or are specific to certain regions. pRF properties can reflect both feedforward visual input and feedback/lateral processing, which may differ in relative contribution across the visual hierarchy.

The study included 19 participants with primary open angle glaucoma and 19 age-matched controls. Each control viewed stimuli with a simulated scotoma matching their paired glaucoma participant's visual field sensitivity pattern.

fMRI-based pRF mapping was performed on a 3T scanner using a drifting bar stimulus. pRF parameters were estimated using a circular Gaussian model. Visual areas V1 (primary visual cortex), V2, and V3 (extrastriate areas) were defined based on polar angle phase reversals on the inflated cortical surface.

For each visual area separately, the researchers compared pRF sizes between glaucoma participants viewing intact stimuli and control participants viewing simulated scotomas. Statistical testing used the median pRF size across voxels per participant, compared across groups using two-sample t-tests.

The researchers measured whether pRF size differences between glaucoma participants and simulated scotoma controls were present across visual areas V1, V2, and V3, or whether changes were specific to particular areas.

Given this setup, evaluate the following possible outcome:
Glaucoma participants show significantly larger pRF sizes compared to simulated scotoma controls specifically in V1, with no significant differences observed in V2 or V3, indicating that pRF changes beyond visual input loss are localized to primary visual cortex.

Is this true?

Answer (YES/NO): NO